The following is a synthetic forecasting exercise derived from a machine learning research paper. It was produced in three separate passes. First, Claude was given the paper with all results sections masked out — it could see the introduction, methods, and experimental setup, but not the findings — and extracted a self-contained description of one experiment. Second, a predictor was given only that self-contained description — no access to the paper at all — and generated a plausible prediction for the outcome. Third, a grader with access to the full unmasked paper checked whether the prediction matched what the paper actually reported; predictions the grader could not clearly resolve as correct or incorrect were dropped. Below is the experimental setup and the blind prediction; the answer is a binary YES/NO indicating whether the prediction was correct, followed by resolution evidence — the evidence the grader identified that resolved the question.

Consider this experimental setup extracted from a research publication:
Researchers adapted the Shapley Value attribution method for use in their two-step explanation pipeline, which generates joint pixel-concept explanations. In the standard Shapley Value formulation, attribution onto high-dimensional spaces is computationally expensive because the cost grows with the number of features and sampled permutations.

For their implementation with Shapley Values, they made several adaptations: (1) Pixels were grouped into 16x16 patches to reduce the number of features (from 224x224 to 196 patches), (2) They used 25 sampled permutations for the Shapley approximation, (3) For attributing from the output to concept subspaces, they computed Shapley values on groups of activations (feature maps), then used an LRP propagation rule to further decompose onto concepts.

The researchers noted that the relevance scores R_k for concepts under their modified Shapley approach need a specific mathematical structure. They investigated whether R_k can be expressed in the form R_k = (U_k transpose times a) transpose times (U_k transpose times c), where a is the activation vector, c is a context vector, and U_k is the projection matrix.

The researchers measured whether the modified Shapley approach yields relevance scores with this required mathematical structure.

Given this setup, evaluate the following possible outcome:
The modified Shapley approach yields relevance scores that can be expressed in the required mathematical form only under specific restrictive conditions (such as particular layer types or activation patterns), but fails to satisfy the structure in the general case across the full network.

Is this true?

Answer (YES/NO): NO